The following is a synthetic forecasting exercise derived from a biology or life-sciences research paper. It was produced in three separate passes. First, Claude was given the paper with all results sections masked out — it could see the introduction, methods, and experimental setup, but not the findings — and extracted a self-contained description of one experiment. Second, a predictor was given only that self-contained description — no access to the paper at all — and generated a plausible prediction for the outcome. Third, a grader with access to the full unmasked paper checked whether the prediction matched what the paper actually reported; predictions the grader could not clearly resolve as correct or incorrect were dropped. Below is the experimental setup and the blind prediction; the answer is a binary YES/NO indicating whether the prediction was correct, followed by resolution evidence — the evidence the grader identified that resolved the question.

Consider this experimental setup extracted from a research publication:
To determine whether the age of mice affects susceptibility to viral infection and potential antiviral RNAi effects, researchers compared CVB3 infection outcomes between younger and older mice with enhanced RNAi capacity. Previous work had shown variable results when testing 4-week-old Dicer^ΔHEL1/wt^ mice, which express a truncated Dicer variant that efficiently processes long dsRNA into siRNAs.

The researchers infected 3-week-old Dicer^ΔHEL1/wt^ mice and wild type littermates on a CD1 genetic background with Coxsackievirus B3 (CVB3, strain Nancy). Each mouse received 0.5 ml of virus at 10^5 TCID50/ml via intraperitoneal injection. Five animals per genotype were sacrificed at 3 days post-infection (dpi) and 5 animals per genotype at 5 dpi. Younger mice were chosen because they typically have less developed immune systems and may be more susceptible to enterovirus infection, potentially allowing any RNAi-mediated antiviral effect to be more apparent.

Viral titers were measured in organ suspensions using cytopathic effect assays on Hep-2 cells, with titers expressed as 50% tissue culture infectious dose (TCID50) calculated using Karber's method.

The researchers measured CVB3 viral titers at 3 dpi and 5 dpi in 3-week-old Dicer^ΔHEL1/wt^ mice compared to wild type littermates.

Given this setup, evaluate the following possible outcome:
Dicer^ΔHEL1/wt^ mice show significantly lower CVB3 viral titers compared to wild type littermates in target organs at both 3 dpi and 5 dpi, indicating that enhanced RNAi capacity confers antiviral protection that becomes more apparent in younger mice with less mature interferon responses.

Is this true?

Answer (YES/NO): NO